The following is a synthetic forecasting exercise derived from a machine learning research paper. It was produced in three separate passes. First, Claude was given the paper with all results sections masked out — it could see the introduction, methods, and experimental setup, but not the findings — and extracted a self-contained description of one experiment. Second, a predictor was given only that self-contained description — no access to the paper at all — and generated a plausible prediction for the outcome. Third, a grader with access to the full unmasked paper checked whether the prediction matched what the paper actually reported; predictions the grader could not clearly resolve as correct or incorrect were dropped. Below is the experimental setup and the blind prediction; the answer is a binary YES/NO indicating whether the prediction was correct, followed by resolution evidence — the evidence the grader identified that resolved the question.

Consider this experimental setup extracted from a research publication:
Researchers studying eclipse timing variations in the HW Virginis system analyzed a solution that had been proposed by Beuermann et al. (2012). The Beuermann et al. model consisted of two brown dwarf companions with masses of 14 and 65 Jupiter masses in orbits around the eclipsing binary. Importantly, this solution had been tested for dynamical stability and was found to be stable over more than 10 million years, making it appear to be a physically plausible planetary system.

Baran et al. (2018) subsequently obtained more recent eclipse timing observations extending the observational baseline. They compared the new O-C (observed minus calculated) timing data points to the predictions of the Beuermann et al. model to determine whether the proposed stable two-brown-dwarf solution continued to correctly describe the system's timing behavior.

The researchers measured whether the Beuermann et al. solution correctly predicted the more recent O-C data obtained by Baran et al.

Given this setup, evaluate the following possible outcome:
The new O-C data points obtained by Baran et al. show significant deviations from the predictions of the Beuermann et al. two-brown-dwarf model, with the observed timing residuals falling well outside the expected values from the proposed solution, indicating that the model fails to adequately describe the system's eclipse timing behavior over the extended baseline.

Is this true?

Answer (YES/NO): YES